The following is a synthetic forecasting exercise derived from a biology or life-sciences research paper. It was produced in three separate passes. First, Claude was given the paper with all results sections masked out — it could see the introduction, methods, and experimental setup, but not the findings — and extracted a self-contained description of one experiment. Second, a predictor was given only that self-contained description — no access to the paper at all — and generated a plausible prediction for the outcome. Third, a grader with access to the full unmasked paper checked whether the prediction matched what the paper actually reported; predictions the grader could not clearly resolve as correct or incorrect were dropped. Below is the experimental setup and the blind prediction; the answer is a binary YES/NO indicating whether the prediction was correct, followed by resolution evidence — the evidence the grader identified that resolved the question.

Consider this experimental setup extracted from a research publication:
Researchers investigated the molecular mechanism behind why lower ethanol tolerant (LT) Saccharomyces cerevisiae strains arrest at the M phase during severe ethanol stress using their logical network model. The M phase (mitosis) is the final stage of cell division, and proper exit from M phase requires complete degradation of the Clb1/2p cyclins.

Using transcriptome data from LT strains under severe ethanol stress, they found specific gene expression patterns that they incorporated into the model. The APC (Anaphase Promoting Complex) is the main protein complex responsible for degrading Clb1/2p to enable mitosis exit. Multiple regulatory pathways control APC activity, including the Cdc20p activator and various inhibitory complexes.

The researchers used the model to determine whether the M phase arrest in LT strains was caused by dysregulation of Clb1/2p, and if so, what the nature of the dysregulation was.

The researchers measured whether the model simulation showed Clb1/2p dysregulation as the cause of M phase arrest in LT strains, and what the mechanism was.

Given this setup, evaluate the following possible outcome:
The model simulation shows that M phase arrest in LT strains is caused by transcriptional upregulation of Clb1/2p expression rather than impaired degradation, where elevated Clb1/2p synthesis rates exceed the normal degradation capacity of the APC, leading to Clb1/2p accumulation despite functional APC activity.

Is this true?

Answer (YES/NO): NO